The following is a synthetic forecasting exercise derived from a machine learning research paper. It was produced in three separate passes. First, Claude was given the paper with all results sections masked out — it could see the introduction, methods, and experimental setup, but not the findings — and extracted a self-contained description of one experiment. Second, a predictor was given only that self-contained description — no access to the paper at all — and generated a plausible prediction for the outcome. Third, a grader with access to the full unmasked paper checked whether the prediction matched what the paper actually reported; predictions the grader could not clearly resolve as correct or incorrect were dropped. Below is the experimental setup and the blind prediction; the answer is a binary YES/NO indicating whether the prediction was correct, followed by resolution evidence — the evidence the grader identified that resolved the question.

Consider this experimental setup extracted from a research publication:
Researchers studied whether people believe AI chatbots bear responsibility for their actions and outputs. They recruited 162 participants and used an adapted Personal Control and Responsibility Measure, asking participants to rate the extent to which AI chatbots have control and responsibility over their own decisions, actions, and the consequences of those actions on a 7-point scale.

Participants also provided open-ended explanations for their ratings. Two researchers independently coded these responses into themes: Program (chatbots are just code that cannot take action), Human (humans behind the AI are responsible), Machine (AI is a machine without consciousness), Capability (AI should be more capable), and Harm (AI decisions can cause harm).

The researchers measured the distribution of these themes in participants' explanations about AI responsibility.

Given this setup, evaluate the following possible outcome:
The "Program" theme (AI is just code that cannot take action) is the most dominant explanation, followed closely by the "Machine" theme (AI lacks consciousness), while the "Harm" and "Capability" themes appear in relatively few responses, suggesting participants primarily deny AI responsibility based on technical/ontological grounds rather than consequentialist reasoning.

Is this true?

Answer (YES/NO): NO